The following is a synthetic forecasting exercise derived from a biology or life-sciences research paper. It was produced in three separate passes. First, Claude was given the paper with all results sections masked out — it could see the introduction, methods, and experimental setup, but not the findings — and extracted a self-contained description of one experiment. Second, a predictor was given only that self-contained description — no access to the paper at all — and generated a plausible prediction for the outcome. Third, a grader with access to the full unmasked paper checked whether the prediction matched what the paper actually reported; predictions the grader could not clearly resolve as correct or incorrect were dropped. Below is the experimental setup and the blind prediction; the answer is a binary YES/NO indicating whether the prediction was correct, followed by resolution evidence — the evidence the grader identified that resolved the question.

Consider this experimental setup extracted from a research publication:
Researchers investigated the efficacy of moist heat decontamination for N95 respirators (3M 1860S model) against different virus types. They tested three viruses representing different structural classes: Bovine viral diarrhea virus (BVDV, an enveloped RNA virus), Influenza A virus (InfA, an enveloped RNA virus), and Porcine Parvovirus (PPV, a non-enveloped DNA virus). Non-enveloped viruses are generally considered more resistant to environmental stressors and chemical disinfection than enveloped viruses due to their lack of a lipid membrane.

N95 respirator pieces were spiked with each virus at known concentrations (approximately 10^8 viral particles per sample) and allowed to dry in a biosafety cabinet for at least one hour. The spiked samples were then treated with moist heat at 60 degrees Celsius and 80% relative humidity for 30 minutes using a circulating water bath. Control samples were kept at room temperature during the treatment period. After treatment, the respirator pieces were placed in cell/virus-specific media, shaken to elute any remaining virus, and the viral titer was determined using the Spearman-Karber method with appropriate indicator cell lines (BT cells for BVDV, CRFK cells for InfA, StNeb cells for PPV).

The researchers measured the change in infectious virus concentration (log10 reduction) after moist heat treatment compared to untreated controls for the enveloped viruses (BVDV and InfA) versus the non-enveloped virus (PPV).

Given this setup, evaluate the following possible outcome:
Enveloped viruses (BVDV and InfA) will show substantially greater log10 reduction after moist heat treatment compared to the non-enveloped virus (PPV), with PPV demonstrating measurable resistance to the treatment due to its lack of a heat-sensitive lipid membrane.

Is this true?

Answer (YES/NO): YES